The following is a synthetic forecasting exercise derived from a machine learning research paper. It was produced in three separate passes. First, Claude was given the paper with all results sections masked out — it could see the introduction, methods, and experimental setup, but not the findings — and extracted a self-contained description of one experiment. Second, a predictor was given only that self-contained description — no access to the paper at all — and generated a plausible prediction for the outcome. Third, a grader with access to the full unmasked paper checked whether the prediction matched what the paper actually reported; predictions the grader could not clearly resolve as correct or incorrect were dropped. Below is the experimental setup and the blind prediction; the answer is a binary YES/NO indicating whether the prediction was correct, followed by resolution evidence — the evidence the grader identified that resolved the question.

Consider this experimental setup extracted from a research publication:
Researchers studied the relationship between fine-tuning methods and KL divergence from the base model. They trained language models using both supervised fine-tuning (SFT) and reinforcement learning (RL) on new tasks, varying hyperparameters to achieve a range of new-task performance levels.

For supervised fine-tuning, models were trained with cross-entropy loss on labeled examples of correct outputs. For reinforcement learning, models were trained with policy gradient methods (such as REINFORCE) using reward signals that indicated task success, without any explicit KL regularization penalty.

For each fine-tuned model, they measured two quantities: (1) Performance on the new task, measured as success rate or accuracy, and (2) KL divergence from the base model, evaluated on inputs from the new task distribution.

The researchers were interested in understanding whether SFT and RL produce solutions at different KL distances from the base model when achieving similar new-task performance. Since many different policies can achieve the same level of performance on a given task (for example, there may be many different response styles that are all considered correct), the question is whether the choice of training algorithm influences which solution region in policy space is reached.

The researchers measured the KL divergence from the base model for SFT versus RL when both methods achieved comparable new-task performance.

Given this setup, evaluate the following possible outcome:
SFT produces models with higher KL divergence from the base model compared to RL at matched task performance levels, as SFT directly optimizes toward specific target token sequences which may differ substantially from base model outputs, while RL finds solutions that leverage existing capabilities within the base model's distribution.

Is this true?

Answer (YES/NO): YES